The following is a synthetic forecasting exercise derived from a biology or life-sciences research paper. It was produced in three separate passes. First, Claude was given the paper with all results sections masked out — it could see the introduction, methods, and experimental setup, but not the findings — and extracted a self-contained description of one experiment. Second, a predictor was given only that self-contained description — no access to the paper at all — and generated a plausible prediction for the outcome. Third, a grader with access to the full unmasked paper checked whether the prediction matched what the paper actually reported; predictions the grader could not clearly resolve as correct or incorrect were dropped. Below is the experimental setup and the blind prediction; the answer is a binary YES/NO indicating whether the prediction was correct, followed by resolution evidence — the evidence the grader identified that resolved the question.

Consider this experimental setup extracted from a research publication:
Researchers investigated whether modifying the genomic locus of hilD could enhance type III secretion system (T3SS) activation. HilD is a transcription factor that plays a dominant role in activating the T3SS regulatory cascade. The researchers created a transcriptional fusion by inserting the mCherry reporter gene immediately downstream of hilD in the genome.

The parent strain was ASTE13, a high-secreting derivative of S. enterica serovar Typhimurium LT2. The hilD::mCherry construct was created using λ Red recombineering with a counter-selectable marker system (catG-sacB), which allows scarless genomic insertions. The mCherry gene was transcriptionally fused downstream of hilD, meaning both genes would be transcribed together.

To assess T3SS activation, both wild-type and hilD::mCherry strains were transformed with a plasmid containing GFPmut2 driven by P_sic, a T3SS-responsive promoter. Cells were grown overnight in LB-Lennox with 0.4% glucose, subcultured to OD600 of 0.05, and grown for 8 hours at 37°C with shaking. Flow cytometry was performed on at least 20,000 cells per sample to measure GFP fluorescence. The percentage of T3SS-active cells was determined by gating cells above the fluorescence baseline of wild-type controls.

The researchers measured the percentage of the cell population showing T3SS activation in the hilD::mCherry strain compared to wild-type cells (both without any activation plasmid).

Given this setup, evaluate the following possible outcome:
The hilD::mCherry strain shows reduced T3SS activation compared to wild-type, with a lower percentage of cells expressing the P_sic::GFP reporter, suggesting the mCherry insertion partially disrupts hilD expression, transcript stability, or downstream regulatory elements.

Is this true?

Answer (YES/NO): NO